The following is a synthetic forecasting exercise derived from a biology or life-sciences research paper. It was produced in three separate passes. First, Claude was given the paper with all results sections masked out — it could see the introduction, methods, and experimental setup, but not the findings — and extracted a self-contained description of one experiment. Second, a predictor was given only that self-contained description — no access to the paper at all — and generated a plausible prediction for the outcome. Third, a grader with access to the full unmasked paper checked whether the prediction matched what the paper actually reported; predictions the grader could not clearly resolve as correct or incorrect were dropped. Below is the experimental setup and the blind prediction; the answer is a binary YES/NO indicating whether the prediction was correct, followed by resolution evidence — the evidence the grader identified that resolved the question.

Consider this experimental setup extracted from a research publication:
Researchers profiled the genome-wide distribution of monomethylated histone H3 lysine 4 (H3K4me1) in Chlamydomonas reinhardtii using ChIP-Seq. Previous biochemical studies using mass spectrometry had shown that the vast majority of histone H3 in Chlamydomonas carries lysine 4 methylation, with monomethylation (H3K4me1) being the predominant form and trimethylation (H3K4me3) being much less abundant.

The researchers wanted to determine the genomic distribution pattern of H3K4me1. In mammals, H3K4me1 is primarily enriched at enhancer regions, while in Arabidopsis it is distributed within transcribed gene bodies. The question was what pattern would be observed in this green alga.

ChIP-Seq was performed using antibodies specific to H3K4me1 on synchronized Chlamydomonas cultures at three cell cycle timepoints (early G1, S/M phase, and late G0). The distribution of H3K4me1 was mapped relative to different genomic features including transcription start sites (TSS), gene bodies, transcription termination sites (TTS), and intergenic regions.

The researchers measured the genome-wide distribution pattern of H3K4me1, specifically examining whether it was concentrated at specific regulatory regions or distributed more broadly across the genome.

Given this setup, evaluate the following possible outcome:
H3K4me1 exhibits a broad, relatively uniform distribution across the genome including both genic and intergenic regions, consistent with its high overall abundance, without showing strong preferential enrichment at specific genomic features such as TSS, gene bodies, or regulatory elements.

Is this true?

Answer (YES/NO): NO